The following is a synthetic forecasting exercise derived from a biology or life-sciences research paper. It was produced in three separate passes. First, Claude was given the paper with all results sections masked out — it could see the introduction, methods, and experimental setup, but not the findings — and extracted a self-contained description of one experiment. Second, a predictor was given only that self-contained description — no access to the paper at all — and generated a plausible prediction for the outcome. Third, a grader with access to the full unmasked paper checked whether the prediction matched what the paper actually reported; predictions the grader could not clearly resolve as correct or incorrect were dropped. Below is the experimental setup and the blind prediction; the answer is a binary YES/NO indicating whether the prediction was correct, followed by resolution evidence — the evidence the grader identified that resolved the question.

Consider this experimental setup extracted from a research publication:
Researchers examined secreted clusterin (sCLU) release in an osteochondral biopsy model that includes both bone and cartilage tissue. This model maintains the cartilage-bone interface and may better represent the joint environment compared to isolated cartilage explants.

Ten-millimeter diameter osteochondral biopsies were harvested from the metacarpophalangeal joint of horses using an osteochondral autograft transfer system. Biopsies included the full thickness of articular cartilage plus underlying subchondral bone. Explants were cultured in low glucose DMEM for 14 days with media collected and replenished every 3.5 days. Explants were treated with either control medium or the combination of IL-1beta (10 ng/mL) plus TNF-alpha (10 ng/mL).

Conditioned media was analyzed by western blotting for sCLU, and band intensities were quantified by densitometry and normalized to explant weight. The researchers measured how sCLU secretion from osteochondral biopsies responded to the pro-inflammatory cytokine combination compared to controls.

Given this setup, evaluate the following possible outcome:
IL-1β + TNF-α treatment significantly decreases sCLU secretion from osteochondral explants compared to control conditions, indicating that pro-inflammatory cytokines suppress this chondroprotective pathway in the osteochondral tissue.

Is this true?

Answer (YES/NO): YES